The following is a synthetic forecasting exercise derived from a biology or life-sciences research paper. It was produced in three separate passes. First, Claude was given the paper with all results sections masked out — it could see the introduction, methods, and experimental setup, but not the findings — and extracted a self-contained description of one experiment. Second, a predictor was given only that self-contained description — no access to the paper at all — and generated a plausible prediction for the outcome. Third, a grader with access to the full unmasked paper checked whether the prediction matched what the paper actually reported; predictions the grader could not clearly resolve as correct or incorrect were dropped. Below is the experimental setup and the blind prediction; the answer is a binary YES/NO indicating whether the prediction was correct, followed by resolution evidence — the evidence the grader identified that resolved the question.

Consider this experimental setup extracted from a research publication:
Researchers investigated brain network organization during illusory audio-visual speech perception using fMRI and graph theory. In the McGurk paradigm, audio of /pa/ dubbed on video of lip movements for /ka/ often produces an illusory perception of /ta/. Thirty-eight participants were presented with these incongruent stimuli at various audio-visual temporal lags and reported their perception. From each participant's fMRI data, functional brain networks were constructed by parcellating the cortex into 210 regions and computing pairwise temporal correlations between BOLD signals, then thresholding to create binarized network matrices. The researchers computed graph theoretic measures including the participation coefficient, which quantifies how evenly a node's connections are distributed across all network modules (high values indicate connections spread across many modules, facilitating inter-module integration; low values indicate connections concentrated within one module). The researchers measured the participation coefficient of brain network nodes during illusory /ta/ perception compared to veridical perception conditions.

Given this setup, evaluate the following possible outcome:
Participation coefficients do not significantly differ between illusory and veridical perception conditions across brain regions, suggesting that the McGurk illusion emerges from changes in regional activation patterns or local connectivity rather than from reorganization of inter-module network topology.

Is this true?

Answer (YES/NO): NO